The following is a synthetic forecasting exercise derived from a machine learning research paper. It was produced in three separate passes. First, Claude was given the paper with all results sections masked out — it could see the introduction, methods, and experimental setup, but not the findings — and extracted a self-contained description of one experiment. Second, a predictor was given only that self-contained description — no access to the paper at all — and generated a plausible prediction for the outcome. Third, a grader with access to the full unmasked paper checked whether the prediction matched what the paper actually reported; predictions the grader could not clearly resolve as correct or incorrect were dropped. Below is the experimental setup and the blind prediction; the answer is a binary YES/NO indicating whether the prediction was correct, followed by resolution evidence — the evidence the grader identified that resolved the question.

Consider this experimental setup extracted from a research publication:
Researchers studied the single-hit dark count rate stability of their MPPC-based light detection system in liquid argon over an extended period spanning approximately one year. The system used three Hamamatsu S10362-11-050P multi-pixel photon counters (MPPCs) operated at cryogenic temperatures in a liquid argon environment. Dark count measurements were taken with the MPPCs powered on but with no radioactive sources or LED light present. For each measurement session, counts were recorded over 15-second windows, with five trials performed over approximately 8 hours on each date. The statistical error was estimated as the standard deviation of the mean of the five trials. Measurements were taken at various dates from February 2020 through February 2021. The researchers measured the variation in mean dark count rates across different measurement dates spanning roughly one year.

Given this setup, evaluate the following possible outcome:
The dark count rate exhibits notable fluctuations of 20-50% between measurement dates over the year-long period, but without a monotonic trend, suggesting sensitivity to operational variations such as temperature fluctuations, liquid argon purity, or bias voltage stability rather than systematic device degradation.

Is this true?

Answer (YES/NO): NO